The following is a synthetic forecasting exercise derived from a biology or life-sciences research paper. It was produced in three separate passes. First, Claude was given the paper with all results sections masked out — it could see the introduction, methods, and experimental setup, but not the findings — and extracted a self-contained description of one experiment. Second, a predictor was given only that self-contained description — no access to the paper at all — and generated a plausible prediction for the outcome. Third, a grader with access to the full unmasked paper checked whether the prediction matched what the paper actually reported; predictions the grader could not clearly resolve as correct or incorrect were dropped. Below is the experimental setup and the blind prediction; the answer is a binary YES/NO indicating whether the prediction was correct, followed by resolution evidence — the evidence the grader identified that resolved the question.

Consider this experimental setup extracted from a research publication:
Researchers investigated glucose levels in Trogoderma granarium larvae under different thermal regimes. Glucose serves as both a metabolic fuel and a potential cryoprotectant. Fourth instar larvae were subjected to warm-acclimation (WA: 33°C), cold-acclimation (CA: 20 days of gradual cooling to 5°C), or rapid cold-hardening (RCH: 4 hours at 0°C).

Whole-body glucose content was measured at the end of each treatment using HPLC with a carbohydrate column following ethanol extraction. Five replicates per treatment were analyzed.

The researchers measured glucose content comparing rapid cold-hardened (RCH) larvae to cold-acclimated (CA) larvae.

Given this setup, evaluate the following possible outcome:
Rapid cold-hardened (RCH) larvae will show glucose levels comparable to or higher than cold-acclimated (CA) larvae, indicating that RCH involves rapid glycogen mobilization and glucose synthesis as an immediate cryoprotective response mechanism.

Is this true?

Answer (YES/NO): NO